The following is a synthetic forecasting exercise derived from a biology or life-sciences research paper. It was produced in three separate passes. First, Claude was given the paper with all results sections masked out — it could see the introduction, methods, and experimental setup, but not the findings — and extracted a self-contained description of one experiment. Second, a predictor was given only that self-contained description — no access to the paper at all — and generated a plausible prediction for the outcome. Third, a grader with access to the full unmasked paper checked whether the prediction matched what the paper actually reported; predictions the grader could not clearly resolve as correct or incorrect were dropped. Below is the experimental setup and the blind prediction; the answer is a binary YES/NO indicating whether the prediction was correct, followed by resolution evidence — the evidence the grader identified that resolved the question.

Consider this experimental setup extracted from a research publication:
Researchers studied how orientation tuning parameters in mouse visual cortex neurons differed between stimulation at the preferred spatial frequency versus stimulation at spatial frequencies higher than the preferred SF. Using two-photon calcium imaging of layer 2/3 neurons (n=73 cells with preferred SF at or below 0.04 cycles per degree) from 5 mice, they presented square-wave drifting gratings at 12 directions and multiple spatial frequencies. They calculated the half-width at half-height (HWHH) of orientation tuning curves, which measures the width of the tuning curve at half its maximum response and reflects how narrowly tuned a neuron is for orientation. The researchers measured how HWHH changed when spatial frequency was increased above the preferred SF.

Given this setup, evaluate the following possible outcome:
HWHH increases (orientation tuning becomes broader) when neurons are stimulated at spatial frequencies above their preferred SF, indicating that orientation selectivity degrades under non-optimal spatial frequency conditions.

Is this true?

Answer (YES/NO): NO